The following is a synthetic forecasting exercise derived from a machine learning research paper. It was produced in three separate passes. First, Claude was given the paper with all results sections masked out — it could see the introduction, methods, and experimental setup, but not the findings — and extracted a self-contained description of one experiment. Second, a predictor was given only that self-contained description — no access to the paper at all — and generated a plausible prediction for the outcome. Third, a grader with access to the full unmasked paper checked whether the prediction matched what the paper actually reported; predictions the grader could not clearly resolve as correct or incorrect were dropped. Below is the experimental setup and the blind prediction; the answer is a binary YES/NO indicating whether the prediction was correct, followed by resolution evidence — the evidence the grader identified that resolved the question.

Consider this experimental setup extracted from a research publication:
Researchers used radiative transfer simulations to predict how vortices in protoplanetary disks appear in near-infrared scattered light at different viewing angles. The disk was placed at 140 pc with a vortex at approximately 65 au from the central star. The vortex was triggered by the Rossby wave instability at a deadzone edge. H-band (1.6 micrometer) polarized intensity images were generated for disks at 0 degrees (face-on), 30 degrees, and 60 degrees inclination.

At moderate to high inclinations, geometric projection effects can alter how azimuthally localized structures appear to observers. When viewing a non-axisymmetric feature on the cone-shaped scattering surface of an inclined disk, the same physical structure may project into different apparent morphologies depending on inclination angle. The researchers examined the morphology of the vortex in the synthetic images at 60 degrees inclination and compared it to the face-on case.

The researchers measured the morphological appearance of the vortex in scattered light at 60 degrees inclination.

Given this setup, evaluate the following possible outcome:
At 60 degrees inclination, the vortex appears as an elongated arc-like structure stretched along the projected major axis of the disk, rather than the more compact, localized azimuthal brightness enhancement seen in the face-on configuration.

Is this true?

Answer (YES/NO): NO